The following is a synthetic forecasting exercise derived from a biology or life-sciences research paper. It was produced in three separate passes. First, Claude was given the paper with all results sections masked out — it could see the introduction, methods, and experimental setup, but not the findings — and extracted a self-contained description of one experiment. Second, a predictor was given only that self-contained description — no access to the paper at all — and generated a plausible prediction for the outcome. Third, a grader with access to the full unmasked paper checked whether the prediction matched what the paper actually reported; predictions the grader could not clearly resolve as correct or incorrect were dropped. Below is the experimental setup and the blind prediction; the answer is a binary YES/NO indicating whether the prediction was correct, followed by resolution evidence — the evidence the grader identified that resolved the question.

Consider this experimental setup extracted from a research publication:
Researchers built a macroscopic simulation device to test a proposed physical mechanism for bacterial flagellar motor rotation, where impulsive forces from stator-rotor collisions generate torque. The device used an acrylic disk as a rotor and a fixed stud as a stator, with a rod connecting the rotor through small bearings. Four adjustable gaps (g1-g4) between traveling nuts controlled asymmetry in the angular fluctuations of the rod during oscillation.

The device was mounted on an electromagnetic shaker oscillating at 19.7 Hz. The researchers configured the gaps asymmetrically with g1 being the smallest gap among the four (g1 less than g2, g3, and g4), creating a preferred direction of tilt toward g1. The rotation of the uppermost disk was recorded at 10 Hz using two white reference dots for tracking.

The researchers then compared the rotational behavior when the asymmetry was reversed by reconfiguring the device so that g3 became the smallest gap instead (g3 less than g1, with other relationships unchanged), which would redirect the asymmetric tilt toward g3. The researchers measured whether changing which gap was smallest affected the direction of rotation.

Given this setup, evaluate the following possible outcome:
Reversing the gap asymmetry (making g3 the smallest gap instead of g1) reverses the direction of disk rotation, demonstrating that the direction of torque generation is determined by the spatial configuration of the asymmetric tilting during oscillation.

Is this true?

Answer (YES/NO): YES